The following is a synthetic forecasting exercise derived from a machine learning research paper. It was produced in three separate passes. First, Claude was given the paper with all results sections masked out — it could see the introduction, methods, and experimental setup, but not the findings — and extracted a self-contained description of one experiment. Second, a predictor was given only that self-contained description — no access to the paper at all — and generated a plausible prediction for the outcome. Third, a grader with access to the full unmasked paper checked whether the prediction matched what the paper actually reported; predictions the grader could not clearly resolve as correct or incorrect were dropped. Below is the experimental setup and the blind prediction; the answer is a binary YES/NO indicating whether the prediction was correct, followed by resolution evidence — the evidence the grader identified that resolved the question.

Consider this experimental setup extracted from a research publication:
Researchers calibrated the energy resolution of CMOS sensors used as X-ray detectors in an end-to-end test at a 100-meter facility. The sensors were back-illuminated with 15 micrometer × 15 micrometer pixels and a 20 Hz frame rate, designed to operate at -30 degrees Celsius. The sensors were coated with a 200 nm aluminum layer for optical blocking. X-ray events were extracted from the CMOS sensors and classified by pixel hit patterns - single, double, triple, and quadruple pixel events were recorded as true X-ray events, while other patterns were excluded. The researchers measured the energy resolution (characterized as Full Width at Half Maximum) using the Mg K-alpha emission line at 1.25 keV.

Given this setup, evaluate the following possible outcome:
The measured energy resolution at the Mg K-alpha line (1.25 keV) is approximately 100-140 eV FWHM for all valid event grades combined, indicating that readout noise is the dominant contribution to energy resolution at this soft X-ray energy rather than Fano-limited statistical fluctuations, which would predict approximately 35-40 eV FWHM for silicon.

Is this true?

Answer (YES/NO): YES